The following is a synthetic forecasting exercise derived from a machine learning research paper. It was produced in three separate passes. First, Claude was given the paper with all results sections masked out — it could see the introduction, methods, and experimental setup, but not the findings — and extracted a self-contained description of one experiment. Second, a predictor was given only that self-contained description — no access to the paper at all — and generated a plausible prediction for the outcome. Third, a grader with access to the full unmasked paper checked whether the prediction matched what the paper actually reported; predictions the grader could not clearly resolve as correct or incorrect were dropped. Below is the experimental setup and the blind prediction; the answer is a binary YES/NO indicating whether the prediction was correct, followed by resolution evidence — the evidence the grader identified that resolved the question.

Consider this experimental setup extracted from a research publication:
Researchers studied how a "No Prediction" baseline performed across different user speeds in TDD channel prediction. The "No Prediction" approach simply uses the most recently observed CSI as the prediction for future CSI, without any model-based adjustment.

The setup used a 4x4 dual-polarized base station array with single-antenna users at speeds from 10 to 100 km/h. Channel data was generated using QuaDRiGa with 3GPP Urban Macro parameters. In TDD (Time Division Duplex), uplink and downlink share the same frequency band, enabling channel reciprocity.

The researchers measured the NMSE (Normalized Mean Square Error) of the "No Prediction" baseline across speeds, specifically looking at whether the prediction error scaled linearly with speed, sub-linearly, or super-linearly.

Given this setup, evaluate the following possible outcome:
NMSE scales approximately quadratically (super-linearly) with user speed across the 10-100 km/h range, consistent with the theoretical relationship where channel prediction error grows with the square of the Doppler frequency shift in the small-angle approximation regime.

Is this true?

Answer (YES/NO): NO